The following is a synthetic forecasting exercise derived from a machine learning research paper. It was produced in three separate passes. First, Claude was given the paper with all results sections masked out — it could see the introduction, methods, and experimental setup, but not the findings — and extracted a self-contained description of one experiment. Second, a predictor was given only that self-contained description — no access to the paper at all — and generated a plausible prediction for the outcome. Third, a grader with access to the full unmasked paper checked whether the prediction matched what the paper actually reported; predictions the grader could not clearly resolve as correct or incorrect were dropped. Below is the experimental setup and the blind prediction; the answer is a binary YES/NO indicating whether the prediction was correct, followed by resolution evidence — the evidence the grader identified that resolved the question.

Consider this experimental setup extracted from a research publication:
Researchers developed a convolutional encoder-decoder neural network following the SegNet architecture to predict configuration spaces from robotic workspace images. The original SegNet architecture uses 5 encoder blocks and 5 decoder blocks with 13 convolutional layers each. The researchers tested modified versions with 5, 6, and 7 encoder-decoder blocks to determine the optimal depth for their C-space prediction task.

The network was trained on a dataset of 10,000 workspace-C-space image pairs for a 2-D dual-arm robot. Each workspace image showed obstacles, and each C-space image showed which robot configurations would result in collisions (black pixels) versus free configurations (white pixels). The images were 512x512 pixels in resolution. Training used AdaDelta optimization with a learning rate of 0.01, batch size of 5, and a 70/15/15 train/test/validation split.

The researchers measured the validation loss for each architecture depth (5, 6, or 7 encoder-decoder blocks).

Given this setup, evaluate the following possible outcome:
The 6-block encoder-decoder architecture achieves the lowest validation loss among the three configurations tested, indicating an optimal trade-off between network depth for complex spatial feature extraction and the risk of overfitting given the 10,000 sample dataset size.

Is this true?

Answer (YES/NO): NO